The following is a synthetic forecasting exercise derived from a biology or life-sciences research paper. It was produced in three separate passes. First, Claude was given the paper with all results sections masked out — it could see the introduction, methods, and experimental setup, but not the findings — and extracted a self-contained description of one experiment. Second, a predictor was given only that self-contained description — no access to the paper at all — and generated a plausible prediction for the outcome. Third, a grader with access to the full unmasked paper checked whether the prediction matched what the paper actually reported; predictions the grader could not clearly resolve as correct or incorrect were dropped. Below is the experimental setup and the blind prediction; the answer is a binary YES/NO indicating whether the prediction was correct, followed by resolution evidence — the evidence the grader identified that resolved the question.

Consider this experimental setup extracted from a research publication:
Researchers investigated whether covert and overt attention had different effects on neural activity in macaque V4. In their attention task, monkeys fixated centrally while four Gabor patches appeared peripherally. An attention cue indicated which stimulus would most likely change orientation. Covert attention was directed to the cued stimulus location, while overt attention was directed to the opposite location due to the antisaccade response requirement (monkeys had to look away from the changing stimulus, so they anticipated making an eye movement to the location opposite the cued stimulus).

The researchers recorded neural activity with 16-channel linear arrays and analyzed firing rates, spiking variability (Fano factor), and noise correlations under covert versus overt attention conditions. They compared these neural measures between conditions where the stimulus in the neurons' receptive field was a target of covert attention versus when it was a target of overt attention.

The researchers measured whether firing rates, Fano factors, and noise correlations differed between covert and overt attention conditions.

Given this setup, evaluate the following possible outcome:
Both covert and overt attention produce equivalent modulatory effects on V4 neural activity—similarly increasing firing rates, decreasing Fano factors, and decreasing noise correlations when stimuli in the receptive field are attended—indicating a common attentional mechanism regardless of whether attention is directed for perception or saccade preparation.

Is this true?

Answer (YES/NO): YES